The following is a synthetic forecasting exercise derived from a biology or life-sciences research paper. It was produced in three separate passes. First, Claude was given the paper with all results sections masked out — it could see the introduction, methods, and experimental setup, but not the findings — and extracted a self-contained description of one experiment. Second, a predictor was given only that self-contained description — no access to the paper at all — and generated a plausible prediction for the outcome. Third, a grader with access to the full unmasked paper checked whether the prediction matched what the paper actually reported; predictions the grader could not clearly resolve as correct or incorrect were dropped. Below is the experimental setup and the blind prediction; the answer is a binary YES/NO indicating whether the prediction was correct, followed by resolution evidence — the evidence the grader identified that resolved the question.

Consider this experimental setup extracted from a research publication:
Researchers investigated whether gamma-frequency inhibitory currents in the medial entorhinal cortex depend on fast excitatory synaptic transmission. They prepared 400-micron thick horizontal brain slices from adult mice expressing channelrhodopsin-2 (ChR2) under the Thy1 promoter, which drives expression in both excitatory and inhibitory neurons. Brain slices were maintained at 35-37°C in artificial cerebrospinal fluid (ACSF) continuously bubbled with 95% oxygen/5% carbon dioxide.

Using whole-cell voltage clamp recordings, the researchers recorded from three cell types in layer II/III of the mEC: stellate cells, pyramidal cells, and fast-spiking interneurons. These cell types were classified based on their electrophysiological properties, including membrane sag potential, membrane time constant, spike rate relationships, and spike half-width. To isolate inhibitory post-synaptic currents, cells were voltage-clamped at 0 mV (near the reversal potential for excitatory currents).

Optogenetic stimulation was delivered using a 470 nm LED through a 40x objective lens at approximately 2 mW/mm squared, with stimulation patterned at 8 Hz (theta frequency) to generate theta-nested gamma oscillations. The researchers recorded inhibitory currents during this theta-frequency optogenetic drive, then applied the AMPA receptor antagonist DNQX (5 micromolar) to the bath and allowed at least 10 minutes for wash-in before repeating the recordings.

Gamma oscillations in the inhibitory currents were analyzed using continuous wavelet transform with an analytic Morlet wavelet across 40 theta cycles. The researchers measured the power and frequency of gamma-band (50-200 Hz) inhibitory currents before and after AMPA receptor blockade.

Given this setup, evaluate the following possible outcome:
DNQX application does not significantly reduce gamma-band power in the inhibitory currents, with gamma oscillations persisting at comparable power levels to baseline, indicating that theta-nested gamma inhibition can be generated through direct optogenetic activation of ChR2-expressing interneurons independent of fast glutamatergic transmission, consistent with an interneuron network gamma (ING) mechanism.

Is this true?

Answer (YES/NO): YES